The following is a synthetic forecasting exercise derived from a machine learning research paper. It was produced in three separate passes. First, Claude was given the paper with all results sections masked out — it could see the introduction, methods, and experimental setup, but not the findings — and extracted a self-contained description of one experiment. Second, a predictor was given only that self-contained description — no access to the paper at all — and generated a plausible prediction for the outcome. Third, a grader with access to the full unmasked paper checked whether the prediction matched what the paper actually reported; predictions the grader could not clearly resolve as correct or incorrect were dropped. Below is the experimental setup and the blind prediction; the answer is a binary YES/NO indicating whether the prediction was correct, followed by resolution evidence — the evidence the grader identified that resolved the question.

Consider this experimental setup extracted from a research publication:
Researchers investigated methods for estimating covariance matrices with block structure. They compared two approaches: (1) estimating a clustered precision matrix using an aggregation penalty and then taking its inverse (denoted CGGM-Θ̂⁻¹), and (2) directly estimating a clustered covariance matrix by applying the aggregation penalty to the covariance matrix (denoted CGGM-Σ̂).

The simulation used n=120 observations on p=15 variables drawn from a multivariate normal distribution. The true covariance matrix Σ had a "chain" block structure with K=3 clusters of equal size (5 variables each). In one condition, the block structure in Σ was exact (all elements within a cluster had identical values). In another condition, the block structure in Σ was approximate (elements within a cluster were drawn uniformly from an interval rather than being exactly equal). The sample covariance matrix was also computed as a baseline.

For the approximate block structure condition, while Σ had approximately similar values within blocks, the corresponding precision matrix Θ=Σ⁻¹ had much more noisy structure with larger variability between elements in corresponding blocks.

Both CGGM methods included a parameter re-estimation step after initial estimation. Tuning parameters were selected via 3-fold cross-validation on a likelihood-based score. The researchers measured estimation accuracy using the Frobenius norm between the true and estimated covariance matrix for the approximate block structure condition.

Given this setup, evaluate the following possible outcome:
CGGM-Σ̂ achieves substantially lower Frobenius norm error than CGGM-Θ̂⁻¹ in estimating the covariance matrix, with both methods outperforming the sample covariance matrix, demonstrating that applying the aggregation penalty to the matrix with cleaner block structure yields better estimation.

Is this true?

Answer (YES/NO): YES